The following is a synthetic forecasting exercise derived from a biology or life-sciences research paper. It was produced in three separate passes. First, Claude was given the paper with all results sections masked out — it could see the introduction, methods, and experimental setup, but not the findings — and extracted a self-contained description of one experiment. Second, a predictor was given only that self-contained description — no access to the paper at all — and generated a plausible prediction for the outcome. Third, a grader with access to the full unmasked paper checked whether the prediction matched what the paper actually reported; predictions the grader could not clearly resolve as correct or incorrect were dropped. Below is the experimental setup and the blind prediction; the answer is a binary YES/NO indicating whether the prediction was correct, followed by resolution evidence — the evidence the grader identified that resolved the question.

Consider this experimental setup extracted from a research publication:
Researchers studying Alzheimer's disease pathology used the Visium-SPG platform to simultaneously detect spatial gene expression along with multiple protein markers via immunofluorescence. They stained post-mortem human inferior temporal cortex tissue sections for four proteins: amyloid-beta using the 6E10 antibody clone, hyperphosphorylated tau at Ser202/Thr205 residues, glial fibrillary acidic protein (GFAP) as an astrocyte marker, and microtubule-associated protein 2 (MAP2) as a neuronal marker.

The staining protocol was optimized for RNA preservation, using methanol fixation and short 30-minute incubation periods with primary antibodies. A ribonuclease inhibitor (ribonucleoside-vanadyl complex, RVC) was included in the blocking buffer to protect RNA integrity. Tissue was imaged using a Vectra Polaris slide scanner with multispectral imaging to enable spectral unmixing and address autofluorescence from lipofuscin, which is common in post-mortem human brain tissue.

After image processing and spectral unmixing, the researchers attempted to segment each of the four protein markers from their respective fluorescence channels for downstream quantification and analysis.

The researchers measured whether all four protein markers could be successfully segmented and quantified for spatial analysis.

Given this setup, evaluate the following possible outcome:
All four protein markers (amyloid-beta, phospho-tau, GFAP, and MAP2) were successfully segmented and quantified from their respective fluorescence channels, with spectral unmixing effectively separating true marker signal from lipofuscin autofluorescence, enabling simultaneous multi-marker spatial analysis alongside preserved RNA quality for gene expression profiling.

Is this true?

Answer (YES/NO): NO